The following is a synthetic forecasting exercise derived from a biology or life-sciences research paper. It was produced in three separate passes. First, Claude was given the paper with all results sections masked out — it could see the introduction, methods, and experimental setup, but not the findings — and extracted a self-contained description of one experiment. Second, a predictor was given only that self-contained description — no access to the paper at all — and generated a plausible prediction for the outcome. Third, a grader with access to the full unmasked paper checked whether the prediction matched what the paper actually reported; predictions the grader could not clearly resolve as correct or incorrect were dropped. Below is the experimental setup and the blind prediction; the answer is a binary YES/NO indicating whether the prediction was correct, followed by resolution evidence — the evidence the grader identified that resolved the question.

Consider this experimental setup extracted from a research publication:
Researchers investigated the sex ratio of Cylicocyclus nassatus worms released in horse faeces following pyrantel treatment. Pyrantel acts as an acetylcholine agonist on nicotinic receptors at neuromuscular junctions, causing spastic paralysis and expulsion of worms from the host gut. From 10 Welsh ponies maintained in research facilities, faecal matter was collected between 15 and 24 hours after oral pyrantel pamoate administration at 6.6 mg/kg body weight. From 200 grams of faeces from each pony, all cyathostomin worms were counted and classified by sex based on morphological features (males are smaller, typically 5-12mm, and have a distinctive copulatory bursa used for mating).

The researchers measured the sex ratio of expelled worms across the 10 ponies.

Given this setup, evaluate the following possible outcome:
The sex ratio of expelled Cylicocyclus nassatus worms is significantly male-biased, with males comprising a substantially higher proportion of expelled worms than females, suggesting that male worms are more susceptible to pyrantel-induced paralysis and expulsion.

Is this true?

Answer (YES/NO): NO